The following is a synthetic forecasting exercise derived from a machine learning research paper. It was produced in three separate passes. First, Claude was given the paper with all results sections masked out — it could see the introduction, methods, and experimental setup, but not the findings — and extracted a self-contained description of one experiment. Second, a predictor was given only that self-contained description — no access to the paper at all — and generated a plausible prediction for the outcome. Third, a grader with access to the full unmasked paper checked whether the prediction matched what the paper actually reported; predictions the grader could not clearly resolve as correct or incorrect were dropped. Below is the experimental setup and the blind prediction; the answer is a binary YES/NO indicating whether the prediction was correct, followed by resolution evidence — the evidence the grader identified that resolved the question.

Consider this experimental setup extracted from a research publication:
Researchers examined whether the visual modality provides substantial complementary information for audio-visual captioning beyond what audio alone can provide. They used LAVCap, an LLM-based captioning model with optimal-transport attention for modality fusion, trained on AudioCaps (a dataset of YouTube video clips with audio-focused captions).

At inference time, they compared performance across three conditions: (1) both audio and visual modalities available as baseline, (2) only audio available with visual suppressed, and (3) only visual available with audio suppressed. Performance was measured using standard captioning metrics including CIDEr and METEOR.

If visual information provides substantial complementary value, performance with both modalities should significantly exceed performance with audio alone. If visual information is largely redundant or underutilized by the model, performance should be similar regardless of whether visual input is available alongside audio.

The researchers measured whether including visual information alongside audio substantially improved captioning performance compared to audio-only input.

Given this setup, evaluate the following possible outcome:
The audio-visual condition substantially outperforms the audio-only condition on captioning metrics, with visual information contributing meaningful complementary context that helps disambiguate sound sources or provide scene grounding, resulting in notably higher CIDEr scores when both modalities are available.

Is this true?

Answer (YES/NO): NO